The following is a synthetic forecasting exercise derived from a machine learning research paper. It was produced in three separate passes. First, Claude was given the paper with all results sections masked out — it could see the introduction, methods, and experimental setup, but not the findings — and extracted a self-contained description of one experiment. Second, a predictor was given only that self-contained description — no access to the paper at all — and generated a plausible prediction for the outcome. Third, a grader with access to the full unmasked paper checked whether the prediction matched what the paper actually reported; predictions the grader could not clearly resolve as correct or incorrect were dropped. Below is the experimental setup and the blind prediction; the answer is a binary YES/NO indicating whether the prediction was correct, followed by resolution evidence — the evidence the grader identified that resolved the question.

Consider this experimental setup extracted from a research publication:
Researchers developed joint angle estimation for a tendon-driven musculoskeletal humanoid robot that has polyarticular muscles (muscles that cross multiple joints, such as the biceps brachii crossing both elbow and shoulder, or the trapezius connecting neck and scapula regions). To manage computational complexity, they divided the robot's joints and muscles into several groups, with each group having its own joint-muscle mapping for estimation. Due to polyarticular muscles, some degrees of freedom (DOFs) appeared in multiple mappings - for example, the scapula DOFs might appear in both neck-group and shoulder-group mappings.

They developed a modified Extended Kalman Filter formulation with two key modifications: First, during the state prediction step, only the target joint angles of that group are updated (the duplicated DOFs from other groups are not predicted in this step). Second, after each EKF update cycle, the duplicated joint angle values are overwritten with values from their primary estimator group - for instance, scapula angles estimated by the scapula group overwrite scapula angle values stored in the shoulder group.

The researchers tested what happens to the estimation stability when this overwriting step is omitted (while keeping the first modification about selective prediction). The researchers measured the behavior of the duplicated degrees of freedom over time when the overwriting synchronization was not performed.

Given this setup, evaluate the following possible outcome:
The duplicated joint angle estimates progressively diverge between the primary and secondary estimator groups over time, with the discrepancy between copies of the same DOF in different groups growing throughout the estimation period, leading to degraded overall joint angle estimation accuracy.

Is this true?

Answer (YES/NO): NO